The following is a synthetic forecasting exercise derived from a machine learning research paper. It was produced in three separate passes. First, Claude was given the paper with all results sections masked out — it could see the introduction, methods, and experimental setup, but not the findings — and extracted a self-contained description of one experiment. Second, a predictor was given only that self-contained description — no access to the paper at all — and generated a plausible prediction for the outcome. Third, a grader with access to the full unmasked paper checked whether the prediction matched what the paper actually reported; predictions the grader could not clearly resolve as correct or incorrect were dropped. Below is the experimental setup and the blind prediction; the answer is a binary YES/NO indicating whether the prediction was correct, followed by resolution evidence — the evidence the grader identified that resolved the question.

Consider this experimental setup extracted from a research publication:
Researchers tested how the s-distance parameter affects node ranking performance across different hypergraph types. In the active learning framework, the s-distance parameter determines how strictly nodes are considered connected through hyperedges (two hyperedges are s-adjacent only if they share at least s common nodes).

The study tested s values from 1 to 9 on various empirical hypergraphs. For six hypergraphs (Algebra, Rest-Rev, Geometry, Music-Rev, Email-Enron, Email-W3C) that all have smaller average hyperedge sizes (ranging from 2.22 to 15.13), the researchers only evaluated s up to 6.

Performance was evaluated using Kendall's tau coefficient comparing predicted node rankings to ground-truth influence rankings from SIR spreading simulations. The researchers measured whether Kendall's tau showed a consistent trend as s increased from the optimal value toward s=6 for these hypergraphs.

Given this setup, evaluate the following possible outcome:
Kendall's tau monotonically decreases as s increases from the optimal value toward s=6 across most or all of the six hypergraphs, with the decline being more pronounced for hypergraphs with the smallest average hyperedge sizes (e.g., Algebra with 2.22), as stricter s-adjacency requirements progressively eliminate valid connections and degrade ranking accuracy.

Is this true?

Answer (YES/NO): NO